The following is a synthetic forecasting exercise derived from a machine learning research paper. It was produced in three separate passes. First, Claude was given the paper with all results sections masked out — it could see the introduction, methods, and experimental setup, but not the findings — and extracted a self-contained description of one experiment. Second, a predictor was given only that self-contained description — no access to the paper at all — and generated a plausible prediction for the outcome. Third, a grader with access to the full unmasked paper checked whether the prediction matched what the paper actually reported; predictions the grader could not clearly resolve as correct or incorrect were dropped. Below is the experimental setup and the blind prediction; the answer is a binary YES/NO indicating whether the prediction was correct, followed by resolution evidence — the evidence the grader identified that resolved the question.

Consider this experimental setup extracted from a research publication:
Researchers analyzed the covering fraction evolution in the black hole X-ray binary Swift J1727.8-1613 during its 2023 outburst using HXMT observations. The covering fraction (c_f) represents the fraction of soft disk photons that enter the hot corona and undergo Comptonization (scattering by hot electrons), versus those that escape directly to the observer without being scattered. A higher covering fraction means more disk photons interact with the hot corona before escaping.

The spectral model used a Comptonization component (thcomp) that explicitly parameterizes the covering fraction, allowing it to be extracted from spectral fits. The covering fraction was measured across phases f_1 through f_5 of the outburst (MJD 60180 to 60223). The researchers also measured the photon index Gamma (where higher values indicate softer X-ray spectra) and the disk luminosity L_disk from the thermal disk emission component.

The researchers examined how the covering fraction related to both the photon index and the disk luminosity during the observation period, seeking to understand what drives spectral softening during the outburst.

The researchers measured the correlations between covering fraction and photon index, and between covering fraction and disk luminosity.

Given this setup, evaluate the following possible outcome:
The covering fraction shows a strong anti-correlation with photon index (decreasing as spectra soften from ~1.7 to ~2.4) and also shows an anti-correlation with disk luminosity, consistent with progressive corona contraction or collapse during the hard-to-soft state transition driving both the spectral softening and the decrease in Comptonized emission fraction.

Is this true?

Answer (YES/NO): NO